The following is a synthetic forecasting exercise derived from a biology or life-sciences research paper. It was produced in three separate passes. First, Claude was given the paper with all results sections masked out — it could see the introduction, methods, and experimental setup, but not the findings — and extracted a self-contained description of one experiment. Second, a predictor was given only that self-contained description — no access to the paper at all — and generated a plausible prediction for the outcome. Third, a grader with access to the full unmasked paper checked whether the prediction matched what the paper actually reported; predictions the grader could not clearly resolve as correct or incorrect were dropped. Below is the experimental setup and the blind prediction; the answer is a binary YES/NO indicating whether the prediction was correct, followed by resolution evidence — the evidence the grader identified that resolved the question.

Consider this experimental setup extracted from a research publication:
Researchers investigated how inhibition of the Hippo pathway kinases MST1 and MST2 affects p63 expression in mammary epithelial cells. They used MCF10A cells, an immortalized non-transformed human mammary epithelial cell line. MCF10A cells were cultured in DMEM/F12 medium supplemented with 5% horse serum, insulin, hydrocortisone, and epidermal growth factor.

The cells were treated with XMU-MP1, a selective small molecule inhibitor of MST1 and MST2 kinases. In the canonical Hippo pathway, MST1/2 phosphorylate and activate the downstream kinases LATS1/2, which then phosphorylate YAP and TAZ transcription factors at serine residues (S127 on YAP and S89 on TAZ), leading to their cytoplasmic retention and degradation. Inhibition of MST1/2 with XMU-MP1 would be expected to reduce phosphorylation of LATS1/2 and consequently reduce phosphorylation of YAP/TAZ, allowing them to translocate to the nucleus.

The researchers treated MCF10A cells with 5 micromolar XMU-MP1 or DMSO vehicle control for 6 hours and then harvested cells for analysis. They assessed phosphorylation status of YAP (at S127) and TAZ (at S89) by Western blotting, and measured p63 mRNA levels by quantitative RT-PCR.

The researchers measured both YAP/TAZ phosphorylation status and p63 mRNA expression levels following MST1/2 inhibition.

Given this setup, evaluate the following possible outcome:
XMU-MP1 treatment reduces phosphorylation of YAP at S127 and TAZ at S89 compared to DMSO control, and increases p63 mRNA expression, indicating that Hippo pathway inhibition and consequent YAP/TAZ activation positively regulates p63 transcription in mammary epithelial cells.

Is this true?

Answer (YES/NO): NO